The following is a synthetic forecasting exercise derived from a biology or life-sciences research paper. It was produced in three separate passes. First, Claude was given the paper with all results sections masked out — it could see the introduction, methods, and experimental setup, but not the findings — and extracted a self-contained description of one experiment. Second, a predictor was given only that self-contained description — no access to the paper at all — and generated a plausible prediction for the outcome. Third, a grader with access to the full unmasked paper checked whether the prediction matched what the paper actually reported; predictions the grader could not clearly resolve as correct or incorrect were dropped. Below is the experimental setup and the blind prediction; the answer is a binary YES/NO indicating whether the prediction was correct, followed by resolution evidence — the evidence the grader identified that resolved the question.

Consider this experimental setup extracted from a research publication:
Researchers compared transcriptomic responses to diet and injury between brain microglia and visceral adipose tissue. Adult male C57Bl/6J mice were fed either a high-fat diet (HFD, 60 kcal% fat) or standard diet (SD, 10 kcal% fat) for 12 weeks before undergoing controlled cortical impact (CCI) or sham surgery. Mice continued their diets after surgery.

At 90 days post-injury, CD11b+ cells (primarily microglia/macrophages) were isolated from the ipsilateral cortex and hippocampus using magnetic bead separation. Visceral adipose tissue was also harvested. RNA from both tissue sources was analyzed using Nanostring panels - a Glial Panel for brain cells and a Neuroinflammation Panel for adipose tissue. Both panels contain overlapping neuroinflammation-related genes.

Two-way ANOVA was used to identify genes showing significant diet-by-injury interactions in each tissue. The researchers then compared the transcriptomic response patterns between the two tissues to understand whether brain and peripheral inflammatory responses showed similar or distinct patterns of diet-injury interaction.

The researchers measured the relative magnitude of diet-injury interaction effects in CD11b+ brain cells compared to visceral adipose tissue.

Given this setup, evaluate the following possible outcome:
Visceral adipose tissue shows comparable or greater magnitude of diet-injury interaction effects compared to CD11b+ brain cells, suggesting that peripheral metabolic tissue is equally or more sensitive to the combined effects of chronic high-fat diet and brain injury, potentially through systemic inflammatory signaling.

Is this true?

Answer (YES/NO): YES